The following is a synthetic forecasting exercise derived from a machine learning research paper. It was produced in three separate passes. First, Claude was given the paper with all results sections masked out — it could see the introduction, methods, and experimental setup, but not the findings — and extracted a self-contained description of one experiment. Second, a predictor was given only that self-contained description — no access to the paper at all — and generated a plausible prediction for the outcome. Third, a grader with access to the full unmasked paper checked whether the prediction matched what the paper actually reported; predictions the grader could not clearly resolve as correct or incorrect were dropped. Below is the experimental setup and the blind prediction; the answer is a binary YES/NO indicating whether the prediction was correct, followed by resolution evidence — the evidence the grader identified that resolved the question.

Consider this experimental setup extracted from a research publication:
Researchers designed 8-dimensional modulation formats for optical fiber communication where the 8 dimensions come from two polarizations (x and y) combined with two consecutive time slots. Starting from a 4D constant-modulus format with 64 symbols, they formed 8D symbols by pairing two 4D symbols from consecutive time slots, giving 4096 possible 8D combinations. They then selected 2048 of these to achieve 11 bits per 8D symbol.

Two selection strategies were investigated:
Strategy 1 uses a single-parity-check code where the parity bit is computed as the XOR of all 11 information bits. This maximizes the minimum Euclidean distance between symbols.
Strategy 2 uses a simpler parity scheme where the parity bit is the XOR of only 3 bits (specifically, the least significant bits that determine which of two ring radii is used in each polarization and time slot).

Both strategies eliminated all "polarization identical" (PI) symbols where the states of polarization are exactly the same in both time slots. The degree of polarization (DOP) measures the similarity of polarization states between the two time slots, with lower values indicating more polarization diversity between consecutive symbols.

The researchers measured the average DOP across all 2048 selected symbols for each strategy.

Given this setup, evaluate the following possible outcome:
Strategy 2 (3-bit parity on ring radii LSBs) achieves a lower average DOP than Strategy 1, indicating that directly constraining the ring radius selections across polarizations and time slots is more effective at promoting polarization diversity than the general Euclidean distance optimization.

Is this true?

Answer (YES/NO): YES